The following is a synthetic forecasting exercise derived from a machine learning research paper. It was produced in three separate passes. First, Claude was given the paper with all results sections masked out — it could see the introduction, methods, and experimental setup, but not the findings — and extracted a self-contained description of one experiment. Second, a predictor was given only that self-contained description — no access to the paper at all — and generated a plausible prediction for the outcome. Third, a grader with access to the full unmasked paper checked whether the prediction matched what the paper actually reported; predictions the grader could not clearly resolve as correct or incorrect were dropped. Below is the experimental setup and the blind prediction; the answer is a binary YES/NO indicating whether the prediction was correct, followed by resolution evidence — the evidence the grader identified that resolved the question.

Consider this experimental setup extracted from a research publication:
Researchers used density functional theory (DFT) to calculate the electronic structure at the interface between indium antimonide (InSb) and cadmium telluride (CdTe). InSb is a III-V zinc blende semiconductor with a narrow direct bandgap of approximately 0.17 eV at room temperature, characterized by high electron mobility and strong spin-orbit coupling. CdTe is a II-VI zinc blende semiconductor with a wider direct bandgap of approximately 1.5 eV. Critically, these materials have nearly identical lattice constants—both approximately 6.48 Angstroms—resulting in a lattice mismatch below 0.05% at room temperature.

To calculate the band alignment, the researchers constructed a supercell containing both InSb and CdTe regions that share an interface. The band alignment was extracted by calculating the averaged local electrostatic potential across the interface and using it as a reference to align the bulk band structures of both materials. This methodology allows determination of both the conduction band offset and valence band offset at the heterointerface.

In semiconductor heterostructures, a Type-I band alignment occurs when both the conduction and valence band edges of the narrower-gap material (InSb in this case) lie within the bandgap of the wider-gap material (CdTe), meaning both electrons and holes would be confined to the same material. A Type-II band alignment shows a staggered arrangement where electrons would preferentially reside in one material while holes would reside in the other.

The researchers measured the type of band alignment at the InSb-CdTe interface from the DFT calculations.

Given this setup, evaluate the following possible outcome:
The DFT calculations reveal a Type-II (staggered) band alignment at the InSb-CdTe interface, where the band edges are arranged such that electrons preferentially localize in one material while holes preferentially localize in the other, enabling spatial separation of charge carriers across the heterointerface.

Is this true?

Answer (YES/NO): NO